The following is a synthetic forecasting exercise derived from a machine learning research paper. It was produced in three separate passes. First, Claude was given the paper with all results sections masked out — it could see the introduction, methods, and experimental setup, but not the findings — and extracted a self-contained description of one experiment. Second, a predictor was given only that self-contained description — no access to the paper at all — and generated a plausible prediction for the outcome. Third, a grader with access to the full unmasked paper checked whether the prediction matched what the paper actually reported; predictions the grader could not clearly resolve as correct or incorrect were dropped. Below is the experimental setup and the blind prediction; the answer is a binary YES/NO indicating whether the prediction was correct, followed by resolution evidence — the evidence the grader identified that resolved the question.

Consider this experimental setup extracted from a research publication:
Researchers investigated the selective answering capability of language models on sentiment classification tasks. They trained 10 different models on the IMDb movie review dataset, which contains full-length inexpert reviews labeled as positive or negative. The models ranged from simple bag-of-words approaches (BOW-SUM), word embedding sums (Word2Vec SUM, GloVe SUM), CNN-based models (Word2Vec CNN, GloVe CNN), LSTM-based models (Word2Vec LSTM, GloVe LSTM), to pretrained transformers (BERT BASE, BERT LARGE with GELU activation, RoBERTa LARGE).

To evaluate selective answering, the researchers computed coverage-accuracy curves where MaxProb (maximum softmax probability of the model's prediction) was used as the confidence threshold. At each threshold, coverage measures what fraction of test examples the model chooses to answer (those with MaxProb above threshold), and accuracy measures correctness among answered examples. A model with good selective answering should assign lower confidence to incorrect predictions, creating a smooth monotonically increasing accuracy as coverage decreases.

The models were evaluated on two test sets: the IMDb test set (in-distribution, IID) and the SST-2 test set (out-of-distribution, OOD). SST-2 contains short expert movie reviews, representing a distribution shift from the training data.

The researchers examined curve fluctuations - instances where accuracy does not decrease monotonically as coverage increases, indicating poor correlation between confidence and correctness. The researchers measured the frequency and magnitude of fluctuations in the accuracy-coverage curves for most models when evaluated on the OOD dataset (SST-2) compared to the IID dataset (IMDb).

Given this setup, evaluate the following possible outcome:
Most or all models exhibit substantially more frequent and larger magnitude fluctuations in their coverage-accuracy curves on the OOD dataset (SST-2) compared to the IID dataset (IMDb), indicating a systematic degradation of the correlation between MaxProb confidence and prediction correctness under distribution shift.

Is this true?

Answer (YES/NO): YES